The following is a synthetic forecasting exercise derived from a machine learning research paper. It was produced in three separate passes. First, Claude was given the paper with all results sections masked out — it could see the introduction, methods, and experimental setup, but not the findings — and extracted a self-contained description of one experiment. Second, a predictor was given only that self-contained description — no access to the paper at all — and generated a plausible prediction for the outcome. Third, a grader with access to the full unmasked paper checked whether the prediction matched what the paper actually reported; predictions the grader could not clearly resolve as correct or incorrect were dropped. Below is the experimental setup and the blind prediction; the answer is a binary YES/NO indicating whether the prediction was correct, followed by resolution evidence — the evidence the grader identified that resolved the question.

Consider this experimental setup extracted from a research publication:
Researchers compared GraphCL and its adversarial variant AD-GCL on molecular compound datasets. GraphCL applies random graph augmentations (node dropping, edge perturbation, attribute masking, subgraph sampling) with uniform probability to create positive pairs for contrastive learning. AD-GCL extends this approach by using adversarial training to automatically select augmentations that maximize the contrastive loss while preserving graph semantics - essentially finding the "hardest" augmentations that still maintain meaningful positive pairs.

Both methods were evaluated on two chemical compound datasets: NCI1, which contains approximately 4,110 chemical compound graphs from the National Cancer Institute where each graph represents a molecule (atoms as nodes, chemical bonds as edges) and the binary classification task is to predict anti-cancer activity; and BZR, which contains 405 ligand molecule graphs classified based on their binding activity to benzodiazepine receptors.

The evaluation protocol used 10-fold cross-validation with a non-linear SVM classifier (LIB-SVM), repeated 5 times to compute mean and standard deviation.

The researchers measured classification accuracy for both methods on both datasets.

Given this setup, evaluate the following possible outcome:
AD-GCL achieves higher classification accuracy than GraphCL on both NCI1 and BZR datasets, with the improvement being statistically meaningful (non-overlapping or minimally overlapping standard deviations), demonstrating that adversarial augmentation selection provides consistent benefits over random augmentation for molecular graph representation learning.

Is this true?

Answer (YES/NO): NO